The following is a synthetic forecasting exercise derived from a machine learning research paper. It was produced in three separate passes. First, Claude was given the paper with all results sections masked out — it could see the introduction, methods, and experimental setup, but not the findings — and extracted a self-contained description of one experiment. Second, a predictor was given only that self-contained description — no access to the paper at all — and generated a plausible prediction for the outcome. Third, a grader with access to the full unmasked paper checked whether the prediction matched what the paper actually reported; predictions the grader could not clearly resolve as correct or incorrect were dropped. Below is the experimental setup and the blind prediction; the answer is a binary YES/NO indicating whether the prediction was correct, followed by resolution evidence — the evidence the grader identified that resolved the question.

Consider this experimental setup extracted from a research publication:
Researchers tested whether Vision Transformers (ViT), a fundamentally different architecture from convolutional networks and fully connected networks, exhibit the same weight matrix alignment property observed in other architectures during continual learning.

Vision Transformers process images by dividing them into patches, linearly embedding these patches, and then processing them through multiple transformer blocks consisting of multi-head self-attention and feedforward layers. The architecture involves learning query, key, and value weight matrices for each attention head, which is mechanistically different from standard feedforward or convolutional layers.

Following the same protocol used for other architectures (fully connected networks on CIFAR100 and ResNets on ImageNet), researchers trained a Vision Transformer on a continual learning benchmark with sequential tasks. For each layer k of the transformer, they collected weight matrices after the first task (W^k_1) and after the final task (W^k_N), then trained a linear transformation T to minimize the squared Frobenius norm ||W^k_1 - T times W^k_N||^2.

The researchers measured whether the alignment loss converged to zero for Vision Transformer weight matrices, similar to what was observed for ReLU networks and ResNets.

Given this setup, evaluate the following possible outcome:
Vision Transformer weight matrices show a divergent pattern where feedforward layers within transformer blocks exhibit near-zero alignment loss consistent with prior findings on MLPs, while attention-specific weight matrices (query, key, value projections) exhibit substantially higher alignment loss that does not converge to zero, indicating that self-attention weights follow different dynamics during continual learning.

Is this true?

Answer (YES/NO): NO